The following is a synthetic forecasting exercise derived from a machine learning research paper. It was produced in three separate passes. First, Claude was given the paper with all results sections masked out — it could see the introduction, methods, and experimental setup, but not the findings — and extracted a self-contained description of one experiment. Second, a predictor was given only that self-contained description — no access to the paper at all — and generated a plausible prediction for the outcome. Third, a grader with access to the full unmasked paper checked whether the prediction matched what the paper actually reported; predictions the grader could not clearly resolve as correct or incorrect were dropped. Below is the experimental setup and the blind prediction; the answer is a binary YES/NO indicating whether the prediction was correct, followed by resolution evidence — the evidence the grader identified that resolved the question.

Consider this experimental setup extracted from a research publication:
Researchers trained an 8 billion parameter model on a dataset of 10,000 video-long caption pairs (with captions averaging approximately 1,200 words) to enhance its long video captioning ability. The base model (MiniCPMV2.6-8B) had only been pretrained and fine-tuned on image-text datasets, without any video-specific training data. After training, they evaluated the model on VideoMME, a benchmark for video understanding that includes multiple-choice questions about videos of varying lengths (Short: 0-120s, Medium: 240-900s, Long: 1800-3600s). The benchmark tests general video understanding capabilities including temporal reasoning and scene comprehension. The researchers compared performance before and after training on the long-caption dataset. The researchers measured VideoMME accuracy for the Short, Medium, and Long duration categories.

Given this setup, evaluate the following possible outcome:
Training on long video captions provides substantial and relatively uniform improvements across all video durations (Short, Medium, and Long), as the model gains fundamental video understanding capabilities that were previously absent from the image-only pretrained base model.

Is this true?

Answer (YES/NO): NO